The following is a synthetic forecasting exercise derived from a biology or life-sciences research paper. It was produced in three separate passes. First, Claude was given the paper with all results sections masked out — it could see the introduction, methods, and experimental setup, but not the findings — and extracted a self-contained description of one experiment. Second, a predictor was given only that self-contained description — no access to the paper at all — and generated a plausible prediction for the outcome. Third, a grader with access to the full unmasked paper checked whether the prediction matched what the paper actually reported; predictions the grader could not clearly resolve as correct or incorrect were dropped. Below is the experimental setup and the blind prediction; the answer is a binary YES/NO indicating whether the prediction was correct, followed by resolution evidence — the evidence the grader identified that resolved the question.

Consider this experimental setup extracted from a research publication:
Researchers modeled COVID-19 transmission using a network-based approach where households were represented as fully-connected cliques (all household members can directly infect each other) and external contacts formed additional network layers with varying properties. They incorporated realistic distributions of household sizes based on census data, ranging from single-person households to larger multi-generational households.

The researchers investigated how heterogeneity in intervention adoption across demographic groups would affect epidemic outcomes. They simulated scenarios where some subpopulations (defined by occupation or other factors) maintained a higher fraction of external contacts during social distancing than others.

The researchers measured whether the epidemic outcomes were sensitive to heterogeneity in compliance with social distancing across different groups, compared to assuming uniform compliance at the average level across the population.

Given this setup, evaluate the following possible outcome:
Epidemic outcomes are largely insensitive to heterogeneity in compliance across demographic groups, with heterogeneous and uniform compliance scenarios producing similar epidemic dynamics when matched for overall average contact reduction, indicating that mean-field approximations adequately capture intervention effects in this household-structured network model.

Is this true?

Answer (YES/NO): NO